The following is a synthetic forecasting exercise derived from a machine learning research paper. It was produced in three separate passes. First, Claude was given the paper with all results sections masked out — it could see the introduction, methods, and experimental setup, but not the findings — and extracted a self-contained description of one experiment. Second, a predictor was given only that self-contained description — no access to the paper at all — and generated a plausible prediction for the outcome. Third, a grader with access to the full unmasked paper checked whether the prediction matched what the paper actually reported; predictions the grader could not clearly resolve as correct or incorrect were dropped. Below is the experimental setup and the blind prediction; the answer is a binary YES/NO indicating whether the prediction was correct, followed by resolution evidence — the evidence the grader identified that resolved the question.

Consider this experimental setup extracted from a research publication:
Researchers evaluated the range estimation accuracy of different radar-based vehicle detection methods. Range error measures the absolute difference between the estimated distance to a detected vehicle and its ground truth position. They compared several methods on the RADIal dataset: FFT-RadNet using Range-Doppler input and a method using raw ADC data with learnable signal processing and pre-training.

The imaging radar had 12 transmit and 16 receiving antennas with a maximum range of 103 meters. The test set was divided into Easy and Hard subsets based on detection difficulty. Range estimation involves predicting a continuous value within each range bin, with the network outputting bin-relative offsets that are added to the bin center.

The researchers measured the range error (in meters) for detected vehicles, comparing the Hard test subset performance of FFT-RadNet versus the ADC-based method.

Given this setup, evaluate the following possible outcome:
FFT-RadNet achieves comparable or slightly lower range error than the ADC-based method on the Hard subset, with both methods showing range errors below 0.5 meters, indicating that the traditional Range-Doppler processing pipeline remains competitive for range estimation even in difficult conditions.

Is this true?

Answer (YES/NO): YES